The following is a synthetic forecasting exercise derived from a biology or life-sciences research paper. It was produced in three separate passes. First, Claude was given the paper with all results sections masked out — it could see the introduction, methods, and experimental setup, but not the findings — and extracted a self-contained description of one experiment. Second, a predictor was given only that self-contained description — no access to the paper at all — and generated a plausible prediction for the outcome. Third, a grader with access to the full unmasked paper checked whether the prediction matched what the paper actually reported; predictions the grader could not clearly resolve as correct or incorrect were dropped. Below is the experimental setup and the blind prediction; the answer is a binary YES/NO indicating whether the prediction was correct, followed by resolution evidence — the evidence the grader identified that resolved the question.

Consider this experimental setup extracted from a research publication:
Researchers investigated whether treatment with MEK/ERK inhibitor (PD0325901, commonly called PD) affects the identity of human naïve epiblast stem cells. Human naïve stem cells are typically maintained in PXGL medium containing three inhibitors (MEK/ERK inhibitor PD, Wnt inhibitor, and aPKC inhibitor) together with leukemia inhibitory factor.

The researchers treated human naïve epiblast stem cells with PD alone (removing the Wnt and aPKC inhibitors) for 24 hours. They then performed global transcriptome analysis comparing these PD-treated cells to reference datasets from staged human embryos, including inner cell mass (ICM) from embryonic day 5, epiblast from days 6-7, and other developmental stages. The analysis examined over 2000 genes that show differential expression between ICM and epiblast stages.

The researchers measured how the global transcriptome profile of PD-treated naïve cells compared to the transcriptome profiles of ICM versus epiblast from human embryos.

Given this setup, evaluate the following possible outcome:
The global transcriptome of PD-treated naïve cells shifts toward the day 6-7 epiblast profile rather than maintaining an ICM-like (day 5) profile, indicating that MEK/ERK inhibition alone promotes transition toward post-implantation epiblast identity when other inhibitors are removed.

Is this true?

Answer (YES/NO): NO